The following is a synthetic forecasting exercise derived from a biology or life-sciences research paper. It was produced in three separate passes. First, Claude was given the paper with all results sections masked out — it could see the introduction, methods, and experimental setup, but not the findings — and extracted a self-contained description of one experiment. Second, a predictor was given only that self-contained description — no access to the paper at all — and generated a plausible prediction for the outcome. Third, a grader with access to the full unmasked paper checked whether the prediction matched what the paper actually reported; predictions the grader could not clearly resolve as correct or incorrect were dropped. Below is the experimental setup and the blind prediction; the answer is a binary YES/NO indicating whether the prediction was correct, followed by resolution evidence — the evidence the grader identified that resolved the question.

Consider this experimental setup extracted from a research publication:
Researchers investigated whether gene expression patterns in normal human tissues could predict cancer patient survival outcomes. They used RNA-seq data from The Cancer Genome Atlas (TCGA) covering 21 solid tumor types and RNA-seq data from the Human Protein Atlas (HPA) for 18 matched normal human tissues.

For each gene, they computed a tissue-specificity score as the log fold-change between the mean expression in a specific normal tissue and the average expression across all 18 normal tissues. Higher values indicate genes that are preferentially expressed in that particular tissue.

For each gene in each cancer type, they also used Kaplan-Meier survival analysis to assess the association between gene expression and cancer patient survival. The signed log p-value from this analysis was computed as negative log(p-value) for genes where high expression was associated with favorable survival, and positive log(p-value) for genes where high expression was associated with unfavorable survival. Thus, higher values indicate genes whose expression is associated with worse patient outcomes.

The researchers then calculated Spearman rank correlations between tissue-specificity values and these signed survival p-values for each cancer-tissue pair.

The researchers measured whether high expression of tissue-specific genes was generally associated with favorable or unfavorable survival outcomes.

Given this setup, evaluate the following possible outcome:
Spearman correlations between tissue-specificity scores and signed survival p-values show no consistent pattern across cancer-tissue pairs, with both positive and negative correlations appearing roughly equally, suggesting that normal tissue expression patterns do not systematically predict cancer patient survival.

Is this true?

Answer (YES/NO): NO